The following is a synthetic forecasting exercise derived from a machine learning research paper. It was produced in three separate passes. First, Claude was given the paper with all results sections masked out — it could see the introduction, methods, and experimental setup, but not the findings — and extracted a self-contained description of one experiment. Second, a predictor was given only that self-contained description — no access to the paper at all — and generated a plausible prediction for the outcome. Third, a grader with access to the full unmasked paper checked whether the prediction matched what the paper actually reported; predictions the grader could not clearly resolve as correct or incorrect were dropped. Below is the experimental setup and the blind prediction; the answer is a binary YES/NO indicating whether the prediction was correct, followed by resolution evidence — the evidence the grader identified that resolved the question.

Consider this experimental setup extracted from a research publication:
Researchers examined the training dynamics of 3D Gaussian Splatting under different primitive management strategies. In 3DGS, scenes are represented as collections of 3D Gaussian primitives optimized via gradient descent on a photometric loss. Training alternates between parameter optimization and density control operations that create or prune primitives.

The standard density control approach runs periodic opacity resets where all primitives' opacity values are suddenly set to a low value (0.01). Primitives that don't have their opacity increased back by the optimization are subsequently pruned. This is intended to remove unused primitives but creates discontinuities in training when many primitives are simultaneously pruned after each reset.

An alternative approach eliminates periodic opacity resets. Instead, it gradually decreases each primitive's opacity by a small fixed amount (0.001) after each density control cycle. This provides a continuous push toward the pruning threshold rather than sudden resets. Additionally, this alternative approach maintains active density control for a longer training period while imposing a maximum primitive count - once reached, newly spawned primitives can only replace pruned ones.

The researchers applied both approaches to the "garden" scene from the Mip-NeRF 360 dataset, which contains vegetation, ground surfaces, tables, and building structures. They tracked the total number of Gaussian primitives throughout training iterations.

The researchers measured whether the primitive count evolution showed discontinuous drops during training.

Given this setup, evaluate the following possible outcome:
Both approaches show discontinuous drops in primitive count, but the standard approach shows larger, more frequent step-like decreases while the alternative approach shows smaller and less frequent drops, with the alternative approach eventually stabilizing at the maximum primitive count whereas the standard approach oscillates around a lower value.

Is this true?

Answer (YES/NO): NO